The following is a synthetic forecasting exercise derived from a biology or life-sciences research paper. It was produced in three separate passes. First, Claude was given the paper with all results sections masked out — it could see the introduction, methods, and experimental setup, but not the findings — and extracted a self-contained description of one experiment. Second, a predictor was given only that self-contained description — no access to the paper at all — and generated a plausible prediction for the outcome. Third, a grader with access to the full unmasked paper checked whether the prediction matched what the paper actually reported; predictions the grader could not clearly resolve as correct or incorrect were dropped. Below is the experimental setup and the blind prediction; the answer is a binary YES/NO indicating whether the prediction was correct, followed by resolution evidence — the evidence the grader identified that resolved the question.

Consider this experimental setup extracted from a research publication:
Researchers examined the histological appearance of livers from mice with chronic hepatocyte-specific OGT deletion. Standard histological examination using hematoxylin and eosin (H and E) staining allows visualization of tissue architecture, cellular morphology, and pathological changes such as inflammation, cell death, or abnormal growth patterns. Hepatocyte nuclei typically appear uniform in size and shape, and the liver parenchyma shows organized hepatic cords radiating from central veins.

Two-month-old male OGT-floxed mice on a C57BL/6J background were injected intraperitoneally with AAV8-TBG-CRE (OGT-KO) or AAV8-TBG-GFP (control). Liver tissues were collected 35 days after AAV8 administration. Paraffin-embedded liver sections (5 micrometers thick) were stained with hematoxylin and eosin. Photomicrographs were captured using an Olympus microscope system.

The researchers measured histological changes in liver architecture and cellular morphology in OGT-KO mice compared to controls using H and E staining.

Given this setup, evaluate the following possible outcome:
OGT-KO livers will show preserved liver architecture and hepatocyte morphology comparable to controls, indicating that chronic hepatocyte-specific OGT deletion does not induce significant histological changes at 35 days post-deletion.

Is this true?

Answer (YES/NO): NO